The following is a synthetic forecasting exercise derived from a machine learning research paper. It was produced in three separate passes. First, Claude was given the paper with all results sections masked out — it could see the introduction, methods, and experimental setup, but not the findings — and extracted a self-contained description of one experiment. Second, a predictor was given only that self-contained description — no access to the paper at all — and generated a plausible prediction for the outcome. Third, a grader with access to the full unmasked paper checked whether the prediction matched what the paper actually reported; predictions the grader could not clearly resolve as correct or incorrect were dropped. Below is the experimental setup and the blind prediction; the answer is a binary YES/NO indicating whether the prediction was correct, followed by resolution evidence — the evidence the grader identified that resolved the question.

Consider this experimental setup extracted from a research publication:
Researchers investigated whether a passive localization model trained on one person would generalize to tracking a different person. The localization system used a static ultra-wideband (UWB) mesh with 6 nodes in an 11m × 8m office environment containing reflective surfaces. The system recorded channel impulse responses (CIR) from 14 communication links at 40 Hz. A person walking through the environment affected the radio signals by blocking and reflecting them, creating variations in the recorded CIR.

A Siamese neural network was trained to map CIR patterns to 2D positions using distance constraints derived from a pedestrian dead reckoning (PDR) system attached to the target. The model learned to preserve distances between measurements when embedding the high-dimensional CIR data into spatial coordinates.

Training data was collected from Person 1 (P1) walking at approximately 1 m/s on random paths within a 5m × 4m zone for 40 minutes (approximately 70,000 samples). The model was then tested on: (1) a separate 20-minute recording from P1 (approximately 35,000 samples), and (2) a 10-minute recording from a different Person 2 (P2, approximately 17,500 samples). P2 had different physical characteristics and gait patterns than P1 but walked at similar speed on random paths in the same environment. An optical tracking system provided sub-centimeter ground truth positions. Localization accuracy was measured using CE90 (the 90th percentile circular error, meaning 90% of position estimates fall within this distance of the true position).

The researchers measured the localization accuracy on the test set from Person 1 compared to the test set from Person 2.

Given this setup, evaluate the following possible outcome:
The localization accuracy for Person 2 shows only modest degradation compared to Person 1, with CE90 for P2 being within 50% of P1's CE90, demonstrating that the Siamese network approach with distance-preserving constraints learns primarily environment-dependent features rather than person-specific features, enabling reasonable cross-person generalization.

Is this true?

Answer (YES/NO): NO